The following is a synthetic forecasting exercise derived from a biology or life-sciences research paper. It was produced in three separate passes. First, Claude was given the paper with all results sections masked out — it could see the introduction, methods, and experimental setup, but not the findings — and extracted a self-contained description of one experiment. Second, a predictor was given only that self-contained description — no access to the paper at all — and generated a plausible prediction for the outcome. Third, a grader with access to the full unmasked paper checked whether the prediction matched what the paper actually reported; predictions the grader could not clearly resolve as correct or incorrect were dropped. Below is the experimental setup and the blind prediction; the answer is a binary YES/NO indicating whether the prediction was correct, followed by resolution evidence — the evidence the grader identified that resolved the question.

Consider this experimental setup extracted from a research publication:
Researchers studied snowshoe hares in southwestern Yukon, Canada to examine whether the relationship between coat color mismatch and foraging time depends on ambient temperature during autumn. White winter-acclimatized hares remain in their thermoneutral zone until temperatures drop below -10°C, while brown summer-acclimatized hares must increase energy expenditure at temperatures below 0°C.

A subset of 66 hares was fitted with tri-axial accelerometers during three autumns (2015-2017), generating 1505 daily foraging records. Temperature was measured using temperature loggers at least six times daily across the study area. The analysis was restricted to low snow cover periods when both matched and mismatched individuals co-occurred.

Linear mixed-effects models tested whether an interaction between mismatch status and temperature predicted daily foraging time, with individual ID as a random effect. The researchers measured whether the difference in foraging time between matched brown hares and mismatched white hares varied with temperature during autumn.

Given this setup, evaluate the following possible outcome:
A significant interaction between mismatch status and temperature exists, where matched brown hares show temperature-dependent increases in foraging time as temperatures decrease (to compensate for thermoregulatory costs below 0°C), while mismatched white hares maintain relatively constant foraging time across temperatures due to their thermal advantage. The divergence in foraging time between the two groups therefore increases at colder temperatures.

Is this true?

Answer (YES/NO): NO